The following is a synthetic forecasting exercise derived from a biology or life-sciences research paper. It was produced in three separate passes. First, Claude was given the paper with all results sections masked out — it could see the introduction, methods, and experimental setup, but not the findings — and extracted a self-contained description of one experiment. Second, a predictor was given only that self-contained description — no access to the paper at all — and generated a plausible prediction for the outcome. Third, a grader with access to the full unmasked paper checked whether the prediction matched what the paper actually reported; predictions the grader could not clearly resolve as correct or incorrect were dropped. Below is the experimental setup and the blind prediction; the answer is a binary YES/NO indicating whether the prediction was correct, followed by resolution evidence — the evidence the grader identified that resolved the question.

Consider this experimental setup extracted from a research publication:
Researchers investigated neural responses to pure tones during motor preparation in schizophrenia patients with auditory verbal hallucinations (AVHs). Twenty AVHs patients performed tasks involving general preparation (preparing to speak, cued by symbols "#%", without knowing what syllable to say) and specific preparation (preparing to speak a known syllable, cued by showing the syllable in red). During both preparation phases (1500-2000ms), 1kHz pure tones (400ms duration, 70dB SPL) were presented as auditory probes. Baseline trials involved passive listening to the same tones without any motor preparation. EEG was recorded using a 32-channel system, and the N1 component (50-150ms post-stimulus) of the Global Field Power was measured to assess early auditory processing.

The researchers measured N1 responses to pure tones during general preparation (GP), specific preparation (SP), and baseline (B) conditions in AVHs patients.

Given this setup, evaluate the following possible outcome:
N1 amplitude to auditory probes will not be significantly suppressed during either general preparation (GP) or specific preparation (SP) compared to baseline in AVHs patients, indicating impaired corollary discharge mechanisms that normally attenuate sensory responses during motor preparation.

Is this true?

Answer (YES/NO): NO